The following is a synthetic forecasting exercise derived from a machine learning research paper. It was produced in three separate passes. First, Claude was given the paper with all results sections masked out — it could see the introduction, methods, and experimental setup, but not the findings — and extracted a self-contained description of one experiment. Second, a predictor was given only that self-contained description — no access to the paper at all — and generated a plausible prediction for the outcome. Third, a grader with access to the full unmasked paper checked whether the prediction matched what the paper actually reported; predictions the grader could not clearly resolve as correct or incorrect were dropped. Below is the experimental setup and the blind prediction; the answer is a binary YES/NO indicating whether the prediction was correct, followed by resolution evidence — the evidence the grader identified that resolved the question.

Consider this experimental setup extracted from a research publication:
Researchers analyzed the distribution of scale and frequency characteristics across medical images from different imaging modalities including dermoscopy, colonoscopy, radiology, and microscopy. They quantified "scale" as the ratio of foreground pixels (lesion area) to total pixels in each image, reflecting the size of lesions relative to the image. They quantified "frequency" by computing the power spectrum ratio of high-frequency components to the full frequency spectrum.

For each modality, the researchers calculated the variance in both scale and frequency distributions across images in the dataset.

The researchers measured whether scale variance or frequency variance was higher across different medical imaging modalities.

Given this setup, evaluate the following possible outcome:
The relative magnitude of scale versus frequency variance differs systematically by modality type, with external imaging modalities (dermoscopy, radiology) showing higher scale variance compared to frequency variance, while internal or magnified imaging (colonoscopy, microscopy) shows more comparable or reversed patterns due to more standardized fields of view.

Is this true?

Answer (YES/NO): NO